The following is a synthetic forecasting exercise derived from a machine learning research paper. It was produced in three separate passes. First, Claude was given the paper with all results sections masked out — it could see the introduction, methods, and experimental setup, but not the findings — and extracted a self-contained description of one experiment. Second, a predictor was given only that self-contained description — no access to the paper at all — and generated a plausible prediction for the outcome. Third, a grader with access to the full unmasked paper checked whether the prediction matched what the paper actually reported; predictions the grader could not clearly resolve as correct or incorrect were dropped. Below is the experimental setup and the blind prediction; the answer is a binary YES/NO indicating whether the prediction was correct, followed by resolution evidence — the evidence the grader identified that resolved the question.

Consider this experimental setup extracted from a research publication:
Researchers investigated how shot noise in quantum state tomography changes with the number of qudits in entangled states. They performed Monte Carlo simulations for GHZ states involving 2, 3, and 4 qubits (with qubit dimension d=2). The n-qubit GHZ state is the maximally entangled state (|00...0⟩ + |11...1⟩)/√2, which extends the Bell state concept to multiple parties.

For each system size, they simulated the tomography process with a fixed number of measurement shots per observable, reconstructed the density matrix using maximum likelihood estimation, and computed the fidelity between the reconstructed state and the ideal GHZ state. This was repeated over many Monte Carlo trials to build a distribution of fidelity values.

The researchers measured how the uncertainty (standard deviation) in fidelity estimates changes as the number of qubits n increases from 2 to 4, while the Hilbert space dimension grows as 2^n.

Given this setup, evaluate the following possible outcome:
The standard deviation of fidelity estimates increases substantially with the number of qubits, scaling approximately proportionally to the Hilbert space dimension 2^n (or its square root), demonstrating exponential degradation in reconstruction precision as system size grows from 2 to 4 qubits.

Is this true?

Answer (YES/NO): NO